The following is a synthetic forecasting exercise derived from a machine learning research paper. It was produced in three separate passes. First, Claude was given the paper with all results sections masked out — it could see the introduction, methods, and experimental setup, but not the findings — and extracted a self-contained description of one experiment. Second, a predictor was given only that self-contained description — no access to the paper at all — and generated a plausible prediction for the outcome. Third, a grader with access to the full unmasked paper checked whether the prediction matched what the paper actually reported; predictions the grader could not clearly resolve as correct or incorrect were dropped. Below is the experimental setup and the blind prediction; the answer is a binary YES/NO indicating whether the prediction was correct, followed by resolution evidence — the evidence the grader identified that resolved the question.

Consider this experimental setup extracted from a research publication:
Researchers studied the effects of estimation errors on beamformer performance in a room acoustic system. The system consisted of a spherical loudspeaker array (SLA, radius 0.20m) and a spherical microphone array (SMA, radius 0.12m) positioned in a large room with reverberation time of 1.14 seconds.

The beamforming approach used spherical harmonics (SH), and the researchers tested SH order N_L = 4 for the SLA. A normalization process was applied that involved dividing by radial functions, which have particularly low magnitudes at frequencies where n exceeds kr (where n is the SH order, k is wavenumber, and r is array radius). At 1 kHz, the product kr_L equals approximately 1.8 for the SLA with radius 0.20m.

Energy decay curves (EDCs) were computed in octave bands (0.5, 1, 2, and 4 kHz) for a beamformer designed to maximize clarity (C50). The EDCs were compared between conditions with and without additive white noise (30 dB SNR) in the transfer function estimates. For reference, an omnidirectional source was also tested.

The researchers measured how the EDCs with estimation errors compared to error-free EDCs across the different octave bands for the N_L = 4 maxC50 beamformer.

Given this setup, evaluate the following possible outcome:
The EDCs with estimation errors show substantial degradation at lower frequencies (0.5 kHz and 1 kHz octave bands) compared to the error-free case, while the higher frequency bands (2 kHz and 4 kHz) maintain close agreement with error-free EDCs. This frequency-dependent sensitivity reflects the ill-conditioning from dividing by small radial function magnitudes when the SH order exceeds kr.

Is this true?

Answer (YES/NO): YES